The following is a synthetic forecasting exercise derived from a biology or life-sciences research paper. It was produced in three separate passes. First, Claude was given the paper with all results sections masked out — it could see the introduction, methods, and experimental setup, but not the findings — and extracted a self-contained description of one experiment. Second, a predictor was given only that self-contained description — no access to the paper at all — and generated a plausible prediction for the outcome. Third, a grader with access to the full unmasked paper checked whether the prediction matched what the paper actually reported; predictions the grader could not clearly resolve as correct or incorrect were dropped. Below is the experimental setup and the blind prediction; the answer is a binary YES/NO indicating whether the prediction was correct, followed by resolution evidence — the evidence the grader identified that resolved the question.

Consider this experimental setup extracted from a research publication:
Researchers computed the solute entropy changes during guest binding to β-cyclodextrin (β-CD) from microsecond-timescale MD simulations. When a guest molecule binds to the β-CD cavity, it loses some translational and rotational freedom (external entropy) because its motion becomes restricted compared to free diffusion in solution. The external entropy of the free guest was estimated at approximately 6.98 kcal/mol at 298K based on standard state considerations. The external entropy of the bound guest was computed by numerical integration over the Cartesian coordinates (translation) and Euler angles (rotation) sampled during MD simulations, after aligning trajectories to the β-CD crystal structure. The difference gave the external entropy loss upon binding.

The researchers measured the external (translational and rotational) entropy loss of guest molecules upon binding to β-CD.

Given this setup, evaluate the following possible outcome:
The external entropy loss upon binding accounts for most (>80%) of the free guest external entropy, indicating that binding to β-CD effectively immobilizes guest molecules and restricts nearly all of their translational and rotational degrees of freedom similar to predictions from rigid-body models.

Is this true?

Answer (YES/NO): NO